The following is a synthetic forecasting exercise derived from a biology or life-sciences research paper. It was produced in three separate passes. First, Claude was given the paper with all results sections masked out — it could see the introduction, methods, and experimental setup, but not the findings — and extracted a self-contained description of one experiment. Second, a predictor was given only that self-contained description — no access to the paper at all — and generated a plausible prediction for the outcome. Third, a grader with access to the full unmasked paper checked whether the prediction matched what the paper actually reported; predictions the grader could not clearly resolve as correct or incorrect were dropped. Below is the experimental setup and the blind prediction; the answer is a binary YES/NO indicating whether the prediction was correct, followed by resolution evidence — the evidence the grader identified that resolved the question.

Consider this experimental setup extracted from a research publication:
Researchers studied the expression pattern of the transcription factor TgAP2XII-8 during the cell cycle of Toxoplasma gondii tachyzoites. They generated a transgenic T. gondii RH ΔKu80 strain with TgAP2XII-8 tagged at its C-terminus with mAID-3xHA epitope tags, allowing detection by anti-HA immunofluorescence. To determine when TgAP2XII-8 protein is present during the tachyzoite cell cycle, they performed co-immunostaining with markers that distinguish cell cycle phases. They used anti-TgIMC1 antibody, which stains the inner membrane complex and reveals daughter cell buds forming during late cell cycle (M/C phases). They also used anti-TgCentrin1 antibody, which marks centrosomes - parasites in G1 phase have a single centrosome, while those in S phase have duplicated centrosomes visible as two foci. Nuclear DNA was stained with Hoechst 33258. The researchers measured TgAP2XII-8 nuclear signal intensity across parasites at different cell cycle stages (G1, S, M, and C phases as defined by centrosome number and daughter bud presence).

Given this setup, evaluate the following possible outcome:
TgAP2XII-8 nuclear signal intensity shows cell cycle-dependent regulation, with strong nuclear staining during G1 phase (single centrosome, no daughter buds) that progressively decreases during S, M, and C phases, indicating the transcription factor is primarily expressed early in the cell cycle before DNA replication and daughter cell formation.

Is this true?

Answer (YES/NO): NO